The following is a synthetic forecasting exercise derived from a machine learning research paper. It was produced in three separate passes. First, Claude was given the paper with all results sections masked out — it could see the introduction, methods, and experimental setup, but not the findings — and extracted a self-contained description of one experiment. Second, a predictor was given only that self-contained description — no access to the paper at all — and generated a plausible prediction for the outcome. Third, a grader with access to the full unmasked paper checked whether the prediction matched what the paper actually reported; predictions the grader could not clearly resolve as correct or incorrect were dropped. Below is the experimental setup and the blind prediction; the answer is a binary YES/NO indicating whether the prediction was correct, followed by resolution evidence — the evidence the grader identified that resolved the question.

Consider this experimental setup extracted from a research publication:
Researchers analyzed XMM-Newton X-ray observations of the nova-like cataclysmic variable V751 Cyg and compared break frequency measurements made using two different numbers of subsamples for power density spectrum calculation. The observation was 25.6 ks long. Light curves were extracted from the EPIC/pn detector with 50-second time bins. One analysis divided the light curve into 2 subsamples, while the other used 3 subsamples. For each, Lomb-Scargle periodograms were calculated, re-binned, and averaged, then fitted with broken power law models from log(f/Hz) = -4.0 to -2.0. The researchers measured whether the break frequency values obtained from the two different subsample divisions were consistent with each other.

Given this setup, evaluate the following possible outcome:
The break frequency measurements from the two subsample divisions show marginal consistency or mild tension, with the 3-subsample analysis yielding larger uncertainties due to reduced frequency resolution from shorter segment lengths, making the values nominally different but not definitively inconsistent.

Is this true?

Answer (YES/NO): NO